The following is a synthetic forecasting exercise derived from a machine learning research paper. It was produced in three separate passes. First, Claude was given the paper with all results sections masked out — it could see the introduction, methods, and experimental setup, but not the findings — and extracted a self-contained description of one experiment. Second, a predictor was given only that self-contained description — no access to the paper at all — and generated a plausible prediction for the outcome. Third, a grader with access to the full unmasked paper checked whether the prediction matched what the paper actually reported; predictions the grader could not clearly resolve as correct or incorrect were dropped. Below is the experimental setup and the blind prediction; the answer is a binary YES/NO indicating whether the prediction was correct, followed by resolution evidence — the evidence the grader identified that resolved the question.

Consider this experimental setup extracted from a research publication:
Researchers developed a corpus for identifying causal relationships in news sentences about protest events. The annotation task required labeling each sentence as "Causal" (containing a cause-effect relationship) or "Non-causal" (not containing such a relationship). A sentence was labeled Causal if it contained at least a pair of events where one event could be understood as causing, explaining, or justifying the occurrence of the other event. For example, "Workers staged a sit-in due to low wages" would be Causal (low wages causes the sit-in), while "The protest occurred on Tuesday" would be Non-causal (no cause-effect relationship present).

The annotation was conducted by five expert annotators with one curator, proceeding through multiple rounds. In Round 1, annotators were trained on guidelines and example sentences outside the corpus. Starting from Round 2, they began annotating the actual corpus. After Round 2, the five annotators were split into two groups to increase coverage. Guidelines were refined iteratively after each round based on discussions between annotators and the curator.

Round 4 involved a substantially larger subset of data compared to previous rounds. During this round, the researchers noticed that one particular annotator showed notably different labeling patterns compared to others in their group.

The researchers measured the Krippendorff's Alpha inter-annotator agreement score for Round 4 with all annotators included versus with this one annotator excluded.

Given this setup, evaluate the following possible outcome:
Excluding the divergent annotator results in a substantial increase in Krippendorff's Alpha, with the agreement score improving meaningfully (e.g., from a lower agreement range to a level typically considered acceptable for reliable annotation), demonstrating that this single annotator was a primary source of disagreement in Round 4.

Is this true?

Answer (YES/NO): NO